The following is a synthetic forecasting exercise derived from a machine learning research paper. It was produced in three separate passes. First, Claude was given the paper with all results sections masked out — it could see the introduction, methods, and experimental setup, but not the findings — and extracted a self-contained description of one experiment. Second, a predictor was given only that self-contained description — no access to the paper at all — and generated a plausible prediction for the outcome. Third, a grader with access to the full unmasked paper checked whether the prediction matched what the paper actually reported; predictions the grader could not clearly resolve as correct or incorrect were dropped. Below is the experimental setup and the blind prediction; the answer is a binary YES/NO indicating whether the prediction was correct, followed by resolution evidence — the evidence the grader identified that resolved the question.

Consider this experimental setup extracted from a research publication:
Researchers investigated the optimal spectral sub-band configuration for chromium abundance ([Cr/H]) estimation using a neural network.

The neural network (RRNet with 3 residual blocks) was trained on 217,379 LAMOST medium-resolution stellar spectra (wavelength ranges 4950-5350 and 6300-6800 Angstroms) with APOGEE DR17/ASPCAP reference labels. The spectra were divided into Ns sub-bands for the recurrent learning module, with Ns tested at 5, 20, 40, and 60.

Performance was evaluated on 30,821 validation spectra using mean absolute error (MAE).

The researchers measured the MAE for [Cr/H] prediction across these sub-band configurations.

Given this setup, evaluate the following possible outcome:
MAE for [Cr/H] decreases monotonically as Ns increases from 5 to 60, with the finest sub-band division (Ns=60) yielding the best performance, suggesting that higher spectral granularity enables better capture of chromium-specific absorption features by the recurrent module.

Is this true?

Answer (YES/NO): NO